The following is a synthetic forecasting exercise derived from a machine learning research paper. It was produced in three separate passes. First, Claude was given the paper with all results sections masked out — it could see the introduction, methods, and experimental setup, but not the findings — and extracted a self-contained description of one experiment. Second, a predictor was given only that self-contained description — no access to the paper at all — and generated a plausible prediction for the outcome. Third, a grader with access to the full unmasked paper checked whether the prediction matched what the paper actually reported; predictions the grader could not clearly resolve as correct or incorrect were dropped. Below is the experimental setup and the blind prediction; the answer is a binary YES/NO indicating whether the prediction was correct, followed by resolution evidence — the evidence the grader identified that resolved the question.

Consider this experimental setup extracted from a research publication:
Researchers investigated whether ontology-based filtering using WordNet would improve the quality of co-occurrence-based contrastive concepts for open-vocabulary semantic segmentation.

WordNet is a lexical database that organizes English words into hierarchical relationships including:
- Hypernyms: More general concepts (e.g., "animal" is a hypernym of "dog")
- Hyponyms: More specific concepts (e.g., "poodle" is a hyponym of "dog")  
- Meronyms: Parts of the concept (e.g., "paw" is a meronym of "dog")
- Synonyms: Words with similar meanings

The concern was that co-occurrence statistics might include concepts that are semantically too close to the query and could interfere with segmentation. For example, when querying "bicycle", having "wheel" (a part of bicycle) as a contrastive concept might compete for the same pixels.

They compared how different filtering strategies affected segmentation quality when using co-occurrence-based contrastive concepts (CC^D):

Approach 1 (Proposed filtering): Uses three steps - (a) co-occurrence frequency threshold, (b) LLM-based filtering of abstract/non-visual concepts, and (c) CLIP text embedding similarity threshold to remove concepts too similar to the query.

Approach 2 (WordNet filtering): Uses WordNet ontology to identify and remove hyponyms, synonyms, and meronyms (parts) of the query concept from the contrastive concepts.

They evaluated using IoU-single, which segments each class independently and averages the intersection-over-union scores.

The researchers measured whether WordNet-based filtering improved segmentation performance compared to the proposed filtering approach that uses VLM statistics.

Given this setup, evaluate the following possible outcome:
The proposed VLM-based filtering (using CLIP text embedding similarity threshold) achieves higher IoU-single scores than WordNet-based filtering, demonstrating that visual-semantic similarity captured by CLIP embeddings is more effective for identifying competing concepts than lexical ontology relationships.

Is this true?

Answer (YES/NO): YES